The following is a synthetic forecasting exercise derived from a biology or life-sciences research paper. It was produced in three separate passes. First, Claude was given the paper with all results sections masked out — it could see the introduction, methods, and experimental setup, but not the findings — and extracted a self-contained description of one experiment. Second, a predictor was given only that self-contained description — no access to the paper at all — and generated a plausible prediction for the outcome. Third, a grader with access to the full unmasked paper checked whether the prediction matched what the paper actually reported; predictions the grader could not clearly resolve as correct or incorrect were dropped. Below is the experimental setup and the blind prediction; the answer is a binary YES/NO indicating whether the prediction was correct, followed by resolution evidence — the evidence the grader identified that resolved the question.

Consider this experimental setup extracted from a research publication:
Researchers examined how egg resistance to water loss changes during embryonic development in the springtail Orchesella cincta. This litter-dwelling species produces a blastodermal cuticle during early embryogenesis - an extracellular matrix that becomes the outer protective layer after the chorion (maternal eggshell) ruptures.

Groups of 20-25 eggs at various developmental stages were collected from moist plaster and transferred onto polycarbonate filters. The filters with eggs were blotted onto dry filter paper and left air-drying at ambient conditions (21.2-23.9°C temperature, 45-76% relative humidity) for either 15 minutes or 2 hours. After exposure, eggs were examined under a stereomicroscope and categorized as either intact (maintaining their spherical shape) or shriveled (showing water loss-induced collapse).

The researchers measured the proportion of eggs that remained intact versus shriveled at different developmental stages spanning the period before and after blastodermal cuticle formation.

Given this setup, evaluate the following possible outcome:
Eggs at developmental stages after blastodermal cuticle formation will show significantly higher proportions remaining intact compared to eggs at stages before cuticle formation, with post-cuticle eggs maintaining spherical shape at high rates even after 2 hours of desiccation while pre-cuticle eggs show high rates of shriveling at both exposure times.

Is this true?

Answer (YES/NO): YES